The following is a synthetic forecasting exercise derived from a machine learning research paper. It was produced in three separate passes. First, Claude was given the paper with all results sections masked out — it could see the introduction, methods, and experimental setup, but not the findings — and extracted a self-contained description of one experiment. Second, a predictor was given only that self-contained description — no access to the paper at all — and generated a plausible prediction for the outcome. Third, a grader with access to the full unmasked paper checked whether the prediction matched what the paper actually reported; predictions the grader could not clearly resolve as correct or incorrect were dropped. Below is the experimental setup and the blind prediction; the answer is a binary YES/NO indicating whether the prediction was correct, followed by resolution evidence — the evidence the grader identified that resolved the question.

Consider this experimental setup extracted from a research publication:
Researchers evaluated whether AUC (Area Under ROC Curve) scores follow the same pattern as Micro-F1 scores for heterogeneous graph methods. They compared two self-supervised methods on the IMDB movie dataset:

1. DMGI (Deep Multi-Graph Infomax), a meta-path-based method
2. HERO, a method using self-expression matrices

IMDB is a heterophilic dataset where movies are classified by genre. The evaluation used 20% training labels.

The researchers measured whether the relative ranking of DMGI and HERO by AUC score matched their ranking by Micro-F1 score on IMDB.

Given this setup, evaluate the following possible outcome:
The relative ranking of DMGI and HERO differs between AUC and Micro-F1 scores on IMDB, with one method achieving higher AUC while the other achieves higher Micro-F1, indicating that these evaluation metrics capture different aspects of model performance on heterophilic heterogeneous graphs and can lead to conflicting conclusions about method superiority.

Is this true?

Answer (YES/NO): NO